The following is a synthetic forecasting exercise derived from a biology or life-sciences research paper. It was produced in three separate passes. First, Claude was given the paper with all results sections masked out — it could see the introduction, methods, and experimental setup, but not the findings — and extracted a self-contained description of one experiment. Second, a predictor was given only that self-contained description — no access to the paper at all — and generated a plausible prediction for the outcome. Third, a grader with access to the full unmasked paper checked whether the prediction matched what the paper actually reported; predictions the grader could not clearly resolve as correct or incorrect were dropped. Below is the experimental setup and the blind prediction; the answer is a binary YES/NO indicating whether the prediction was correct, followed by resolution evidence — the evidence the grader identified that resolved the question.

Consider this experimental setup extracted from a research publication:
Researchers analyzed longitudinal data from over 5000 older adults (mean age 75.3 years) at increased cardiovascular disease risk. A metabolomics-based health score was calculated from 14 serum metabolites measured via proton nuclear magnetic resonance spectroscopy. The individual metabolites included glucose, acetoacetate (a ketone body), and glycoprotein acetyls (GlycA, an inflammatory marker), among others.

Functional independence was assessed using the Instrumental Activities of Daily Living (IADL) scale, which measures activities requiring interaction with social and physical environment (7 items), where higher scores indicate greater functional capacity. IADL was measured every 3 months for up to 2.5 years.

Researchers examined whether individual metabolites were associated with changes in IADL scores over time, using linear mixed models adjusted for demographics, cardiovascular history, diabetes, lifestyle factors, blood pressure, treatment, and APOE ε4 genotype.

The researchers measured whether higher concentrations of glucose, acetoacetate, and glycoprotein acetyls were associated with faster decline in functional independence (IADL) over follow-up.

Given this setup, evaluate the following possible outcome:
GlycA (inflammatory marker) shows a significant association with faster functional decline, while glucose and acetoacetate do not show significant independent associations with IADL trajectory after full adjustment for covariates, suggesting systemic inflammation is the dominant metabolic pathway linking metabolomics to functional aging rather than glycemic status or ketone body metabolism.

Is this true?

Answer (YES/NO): NO